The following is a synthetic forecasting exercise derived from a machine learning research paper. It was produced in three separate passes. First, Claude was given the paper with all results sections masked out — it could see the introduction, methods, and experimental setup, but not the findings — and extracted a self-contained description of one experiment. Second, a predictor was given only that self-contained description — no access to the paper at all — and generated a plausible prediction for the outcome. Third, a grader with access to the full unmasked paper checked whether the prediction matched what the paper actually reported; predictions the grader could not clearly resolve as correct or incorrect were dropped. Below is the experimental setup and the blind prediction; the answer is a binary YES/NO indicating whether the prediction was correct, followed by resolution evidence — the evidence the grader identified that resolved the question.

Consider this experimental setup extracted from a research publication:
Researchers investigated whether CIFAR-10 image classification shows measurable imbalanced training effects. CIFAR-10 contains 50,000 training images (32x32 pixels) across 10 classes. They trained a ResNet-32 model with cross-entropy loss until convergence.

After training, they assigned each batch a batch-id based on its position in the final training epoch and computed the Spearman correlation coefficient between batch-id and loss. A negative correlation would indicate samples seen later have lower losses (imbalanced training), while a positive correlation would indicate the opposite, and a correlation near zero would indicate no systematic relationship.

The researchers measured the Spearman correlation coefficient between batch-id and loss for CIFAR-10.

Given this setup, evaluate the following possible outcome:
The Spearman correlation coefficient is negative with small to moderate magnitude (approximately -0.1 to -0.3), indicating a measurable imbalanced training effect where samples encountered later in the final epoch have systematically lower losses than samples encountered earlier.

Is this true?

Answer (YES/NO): NO